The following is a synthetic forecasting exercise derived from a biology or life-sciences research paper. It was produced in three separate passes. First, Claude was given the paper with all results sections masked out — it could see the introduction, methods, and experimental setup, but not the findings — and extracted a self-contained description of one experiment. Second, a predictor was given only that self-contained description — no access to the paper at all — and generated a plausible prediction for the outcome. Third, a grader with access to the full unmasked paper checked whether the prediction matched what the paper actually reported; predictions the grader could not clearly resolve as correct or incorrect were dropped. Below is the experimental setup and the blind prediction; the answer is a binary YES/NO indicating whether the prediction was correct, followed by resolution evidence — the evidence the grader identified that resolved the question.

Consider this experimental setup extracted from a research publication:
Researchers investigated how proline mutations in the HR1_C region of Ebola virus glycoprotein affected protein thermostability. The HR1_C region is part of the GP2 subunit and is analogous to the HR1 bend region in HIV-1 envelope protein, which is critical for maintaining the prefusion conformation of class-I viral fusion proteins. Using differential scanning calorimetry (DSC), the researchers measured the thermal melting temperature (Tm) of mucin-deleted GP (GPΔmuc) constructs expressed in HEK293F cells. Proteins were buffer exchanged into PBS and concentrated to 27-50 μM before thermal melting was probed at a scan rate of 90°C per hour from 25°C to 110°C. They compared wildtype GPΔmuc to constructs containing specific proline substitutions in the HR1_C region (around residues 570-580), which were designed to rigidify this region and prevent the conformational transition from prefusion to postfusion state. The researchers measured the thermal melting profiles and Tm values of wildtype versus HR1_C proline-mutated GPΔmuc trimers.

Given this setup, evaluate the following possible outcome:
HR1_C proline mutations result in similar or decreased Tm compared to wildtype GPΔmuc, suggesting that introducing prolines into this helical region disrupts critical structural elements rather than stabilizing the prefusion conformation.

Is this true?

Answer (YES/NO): NO